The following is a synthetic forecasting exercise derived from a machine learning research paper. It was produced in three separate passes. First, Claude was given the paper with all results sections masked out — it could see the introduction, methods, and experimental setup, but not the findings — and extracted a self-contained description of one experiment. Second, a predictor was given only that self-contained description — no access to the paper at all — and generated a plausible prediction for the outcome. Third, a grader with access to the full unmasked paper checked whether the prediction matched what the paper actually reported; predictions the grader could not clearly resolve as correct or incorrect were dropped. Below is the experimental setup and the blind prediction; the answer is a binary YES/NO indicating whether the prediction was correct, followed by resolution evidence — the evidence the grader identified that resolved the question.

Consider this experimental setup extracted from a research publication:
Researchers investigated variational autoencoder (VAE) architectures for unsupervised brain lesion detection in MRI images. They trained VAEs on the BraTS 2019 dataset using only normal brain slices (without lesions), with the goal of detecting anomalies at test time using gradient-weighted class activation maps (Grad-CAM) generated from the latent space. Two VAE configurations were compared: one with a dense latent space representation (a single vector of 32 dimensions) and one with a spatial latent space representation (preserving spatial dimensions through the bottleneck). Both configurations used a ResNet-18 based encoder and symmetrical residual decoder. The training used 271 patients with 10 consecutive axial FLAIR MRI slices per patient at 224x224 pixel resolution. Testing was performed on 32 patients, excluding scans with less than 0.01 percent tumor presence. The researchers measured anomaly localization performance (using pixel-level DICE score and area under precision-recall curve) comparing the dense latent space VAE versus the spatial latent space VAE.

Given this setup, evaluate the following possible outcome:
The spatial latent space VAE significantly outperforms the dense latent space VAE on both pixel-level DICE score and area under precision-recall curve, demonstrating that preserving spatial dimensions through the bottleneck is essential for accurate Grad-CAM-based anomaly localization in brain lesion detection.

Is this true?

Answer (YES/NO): NO